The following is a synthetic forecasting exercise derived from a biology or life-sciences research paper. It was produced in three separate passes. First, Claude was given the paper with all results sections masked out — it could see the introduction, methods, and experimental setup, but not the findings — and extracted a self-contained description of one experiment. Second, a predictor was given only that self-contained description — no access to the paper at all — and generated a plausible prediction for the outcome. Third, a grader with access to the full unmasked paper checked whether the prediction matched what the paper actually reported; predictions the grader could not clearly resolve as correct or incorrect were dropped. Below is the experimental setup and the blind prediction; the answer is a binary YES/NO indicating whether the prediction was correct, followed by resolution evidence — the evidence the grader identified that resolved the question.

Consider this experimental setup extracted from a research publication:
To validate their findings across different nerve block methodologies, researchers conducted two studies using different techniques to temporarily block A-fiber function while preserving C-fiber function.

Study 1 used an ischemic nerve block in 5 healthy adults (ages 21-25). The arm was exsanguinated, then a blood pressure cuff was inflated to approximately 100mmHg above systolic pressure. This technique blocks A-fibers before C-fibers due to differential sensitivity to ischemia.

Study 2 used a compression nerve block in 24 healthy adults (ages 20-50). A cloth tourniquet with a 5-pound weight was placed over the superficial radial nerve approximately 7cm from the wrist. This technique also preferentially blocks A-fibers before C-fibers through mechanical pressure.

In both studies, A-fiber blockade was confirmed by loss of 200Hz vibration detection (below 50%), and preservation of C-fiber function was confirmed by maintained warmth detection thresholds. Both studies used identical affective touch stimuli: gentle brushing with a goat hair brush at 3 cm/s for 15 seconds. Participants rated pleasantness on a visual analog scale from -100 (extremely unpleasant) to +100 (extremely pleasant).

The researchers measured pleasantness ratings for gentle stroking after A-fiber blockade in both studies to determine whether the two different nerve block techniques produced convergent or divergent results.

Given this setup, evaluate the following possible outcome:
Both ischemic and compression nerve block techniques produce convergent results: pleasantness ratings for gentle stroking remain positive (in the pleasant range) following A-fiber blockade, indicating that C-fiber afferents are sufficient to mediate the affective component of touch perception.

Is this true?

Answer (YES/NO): NO